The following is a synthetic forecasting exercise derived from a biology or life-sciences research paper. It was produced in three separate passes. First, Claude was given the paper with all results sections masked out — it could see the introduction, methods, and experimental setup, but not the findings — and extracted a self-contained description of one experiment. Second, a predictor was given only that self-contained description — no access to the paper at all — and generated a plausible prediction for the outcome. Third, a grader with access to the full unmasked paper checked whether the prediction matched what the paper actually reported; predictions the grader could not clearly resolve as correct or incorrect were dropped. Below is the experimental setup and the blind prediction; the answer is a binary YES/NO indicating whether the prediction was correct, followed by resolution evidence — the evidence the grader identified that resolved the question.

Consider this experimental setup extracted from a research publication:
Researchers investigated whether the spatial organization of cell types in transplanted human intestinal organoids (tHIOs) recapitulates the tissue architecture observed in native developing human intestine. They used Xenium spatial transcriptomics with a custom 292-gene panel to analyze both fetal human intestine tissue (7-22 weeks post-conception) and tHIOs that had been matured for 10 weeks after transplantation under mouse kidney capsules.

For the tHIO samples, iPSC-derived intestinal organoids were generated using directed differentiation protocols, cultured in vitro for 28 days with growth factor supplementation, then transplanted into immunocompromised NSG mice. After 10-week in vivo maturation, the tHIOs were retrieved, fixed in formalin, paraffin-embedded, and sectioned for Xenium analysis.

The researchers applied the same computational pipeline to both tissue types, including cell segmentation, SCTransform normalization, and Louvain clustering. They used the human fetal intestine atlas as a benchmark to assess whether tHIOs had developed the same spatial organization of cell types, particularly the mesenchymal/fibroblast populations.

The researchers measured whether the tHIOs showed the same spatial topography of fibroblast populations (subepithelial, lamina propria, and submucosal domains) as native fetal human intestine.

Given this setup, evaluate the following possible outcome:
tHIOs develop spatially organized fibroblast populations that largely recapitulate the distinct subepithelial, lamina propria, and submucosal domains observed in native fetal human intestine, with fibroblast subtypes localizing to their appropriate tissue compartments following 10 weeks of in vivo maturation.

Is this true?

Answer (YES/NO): YES